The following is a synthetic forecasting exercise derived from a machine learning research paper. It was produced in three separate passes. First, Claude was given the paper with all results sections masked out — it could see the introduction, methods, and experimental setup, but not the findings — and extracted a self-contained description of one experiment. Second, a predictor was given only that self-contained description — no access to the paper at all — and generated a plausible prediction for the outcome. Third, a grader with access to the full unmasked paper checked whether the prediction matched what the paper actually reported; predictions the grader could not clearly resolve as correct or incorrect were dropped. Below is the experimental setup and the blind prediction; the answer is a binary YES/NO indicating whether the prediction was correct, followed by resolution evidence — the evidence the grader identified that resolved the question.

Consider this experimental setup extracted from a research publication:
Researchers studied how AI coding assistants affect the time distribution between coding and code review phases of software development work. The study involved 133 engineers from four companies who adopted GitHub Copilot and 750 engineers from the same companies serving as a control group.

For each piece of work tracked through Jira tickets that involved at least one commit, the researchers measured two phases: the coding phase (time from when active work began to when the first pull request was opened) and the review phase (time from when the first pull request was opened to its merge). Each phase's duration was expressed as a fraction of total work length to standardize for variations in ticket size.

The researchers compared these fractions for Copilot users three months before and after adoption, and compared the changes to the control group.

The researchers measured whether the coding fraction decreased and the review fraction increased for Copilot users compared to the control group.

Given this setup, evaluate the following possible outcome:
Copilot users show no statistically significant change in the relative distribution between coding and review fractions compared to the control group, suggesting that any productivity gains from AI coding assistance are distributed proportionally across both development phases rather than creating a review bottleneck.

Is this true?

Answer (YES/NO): NO